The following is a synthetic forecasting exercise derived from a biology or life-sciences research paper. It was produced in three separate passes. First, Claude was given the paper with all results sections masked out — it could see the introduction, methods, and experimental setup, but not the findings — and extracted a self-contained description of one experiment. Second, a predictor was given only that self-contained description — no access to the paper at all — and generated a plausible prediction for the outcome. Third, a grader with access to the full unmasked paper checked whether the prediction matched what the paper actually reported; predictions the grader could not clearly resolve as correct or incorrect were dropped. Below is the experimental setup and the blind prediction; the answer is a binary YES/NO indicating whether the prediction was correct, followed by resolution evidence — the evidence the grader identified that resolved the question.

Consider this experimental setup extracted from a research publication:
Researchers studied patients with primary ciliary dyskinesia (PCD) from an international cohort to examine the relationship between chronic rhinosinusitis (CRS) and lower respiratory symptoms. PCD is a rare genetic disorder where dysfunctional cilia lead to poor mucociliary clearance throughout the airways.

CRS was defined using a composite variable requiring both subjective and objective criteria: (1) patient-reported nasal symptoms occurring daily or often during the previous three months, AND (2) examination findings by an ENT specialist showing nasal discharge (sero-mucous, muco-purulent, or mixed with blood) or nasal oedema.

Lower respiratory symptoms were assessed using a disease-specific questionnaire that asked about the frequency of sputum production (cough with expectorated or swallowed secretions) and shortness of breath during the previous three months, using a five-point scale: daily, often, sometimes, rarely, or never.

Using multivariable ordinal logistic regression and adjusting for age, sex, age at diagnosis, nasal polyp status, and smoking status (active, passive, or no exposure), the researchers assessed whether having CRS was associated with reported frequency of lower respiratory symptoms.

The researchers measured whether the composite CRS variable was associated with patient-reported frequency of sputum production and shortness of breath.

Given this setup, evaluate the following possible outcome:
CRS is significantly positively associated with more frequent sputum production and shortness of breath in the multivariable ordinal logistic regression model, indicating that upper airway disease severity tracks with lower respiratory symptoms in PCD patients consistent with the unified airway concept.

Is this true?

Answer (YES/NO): YES